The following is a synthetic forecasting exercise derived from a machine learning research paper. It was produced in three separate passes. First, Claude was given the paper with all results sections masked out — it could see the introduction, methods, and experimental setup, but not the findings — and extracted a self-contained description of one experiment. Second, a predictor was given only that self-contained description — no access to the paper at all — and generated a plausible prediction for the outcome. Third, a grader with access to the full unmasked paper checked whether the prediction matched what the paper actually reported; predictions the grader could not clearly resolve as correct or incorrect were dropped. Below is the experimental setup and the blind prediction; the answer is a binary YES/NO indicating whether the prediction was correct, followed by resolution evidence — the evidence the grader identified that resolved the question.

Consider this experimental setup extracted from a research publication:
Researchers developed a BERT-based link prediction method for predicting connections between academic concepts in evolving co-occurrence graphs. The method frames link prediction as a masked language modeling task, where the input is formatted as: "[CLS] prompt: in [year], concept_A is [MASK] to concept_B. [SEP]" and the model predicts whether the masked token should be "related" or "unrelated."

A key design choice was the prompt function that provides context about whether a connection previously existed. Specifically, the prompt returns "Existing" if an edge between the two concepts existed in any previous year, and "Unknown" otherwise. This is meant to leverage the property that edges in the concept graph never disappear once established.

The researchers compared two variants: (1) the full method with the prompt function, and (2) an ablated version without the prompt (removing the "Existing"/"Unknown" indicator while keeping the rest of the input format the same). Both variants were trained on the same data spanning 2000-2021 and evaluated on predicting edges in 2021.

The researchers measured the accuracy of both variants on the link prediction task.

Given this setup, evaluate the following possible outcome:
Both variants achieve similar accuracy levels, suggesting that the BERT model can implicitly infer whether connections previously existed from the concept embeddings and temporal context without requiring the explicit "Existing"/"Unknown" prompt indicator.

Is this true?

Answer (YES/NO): NO